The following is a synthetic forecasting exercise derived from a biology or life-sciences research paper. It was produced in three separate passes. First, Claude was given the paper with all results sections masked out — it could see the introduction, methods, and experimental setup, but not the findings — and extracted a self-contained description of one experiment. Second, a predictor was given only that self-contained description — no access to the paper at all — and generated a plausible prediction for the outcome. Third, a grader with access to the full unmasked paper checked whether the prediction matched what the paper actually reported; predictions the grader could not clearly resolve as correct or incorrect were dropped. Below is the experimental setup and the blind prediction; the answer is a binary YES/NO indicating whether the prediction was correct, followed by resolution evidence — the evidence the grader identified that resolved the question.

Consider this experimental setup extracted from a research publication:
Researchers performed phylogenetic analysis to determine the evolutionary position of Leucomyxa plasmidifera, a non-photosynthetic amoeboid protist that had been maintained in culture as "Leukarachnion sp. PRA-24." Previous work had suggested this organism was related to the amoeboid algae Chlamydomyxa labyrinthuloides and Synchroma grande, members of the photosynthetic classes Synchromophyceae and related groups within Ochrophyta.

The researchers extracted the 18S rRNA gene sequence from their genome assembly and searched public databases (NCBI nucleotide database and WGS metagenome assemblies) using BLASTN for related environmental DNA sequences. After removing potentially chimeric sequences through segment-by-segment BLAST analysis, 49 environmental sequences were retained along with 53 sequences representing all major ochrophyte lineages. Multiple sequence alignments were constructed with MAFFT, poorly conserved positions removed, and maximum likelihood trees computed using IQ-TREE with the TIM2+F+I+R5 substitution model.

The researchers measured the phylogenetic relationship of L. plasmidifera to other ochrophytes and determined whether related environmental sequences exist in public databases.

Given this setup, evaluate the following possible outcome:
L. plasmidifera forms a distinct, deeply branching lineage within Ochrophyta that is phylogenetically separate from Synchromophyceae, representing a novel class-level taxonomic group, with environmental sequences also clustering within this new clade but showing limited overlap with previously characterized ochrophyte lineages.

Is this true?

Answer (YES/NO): NO